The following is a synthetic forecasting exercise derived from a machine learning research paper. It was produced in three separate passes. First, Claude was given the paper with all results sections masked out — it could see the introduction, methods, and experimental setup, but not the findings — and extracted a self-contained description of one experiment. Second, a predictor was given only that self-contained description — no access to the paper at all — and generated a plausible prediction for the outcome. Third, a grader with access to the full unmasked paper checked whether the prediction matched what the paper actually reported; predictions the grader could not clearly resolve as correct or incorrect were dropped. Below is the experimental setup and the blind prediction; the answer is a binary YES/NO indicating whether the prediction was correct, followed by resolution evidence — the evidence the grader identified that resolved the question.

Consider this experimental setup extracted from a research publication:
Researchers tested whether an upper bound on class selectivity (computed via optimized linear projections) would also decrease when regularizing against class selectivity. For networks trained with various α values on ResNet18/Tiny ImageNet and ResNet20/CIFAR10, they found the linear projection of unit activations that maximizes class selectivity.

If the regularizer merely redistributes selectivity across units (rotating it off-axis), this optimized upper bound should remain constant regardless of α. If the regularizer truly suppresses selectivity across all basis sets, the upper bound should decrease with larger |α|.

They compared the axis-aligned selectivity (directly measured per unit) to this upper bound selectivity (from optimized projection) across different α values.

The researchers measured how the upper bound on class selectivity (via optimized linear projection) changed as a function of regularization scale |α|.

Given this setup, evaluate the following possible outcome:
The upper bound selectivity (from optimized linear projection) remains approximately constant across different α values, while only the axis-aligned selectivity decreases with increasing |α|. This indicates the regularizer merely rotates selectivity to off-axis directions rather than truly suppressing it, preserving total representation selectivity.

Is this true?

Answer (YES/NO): NO